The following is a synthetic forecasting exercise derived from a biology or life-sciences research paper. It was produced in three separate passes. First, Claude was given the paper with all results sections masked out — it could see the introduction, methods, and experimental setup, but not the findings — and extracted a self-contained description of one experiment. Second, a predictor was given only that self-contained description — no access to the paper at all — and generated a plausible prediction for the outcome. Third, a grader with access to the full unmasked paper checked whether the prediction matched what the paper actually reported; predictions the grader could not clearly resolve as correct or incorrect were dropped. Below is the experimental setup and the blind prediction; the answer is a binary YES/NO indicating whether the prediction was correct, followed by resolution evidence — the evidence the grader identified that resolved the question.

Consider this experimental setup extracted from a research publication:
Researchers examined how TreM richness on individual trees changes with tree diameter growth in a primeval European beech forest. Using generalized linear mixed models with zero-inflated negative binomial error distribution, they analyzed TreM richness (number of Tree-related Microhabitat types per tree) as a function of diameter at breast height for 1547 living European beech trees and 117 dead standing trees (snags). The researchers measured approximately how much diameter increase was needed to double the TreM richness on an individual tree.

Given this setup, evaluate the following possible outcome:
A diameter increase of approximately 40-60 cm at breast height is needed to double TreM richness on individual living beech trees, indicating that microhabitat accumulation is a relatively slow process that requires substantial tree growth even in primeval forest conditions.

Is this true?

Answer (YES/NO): NO